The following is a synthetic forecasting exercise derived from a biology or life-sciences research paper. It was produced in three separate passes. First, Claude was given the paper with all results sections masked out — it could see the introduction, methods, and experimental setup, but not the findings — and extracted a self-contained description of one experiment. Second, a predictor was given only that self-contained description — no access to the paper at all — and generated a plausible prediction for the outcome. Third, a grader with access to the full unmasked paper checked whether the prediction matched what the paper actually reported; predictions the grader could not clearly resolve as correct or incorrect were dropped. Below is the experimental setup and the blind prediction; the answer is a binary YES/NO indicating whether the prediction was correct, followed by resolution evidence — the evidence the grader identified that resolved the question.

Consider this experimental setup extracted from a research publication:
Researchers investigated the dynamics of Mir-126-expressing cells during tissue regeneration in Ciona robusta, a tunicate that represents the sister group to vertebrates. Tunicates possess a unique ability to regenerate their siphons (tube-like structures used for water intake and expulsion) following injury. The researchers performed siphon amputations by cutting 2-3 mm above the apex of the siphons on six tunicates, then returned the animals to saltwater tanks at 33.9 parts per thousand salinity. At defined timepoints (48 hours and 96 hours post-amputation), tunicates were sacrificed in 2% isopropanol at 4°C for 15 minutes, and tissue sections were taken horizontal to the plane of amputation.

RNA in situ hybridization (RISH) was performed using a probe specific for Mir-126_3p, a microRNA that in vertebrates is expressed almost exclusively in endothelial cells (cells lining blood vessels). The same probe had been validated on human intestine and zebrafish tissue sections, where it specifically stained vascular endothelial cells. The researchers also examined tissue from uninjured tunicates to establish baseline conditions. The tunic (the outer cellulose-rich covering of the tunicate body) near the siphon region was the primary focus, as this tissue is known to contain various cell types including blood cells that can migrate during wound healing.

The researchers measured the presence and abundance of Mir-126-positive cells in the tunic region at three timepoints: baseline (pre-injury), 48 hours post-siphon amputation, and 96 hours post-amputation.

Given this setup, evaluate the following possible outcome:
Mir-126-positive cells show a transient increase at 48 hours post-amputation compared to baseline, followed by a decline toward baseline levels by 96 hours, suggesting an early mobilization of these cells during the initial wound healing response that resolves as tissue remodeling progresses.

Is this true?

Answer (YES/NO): YES